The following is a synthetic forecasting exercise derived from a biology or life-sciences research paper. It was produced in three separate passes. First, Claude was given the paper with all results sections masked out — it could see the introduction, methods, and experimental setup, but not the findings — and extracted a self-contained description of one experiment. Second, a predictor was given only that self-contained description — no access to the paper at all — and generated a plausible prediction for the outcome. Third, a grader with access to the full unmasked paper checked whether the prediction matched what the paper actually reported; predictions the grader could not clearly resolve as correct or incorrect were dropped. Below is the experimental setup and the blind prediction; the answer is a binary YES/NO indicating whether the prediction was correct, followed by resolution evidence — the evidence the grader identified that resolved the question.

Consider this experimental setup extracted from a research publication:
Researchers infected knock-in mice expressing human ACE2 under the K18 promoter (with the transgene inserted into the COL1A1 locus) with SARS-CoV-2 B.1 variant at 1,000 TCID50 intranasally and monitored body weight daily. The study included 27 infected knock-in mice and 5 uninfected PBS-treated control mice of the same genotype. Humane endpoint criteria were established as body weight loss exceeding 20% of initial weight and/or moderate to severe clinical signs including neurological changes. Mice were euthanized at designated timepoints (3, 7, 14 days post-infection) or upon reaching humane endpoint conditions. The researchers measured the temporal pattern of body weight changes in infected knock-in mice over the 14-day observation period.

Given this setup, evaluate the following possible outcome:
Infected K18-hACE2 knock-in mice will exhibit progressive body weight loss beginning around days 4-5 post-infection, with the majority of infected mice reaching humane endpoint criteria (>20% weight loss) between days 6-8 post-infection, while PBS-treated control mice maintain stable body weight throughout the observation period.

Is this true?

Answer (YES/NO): NO